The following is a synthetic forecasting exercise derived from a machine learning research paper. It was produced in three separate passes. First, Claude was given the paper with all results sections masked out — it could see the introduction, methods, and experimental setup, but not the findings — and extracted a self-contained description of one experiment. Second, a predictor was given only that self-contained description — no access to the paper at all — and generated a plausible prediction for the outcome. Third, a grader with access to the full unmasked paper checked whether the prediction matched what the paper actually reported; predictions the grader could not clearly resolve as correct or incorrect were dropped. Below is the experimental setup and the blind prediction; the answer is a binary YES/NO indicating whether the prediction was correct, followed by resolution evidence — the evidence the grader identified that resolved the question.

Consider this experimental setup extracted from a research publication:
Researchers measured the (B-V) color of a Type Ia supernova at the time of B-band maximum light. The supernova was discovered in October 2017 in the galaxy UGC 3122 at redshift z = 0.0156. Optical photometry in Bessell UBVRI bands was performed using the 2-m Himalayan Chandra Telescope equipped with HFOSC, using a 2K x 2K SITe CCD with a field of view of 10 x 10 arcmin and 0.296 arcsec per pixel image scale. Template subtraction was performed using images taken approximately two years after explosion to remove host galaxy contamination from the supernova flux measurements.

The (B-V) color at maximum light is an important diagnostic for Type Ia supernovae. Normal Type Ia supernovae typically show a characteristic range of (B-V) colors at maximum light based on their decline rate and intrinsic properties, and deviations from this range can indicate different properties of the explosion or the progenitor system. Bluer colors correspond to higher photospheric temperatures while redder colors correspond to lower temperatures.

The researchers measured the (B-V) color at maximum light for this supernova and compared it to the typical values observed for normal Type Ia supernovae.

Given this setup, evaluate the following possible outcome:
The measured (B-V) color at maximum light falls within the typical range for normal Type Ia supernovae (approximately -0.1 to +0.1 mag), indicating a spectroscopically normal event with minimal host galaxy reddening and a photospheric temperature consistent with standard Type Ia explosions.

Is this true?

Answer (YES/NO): NO